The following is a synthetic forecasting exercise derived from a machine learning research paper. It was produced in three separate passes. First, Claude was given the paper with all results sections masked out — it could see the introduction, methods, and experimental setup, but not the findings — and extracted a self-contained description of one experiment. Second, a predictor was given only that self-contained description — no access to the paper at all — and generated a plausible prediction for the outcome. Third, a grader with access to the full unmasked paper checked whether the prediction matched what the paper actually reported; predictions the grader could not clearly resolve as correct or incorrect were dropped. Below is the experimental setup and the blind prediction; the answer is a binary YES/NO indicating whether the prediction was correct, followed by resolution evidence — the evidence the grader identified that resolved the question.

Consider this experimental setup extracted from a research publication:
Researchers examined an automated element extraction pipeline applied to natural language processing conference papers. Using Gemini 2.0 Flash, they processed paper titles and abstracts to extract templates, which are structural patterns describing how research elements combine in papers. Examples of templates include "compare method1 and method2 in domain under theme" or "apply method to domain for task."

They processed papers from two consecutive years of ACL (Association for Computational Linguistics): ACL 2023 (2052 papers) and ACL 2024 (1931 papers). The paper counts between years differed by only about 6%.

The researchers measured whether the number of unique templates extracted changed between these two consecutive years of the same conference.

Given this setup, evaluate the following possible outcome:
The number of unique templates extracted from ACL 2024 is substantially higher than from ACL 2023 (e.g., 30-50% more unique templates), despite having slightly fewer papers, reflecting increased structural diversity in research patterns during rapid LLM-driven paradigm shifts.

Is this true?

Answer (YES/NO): NO